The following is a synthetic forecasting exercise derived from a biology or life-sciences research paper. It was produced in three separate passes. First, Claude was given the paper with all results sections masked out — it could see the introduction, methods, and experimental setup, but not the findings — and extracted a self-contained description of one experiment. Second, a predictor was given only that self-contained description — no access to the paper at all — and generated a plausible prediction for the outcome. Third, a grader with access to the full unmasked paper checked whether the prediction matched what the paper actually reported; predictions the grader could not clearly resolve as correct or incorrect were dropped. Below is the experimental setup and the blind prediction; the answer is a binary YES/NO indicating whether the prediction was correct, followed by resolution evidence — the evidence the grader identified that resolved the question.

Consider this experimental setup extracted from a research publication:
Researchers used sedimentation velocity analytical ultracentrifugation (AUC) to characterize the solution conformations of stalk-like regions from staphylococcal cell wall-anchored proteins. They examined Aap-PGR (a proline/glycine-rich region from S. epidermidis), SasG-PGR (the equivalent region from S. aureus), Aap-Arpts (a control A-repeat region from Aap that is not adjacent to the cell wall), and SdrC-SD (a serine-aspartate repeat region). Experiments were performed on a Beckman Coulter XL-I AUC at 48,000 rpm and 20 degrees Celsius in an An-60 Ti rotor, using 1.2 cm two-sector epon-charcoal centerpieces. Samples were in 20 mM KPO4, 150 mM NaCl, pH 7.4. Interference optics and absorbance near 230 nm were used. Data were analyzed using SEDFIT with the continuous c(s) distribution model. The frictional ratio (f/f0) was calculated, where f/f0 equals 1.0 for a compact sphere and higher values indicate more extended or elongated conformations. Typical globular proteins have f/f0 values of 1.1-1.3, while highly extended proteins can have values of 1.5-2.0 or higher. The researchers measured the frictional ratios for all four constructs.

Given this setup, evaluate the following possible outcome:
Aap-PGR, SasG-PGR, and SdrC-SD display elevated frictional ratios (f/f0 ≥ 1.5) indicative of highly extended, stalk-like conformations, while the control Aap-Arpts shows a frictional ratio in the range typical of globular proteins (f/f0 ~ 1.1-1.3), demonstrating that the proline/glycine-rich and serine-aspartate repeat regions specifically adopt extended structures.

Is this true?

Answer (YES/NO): NO